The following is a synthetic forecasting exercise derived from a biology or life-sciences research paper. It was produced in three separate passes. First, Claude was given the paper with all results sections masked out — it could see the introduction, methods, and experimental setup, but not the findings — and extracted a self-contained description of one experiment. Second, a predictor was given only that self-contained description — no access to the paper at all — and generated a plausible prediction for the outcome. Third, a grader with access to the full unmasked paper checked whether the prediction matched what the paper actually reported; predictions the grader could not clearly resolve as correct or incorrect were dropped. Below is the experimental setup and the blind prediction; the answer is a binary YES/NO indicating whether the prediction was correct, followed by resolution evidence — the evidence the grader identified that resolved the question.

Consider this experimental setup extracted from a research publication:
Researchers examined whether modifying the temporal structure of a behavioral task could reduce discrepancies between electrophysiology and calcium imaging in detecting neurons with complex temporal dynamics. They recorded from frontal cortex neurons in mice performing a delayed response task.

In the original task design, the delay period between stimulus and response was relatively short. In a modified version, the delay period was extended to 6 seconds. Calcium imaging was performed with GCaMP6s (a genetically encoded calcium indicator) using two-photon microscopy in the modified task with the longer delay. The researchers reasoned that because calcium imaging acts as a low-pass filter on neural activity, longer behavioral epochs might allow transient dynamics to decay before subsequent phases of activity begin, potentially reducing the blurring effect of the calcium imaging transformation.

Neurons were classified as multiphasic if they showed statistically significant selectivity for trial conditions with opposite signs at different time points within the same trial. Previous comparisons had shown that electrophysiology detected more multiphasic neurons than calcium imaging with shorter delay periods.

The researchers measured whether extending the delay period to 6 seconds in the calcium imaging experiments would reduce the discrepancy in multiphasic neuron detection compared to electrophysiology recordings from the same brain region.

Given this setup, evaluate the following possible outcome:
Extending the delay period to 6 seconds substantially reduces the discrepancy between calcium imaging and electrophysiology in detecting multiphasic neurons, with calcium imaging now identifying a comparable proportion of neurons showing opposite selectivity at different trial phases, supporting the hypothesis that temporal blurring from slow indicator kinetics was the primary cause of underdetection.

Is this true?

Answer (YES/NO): NO